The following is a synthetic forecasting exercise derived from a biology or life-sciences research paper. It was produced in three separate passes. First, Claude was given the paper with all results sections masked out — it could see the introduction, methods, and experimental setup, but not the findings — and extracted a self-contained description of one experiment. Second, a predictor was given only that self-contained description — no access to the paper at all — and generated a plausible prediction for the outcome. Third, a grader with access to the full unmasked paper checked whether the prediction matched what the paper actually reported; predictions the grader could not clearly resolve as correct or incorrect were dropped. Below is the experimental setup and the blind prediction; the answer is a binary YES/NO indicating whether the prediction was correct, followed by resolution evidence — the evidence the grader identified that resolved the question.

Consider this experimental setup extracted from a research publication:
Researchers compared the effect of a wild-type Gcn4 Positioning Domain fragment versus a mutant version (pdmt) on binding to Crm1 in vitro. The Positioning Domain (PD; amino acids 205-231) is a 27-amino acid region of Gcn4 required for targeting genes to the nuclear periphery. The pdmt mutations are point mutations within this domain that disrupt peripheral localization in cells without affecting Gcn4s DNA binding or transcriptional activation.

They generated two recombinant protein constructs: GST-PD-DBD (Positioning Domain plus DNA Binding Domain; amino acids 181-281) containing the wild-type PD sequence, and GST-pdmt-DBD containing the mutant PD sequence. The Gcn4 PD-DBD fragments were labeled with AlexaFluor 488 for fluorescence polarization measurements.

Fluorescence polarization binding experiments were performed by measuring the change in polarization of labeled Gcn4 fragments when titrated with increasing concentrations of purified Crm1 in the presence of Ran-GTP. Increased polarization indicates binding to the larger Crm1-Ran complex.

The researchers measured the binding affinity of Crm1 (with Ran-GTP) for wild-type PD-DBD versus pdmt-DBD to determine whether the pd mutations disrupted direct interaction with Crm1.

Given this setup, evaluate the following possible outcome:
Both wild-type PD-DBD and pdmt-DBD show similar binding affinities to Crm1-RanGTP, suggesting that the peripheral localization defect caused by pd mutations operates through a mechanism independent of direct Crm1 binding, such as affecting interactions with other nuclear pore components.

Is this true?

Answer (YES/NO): NO